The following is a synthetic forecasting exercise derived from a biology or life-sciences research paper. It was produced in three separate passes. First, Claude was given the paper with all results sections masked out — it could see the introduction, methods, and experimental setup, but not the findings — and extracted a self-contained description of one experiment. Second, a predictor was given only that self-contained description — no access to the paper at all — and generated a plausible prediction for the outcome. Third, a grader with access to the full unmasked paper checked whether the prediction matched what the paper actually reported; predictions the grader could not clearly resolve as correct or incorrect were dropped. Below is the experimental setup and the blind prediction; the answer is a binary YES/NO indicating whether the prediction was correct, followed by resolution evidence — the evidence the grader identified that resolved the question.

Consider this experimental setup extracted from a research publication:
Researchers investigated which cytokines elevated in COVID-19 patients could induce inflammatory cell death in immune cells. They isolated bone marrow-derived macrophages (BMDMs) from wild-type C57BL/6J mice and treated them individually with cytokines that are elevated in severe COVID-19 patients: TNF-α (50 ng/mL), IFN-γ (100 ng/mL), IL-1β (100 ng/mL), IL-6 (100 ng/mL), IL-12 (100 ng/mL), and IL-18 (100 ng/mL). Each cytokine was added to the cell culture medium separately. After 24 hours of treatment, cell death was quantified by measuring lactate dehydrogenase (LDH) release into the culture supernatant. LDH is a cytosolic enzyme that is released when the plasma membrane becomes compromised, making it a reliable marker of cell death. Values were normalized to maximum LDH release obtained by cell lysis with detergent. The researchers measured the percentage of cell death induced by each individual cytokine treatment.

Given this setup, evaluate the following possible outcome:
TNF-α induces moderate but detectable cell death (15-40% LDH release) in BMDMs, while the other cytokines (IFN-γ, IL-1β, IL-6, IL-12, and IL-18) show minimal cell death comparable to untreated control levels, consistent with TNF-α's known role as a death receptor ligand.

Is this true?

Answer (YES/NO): NO